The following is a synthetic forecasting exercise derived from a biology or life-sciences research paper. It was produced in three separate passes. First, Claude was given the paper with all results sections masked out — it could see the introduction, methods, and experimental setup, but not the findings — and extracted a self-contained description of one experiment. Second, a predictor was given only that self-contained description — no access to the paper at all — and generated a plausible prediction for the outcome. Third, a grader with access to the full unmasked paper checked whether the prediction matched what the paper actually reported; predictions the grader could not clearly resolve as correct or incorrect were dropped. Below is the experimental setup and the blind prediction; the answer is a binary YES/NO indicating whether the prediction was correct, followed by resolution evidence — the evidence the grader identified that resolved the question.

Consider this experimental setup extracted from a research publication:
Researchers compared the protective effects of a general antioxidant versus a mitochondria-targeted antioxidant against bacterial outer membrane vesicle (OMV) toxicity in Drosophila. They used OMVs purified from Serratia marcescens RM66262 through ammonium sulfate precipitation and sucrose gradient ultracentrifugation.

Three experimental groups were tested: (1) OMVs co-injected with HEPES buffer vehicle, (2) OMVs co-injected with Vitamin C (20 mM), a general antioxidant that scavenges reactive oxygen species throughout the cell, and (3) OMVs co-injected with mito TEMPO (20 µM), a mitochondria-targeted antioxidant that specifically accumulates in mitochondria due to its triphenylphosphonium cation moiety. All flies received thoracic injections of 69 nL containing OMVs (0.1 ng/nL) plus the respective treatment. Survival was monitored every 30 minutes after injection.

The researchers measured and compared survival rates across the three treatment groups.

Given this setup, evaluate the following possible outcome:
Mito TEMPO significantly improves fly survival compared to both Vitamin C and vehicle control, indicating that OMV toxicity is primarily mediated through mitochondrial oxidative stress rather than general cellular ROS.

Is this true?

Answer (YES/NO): NO